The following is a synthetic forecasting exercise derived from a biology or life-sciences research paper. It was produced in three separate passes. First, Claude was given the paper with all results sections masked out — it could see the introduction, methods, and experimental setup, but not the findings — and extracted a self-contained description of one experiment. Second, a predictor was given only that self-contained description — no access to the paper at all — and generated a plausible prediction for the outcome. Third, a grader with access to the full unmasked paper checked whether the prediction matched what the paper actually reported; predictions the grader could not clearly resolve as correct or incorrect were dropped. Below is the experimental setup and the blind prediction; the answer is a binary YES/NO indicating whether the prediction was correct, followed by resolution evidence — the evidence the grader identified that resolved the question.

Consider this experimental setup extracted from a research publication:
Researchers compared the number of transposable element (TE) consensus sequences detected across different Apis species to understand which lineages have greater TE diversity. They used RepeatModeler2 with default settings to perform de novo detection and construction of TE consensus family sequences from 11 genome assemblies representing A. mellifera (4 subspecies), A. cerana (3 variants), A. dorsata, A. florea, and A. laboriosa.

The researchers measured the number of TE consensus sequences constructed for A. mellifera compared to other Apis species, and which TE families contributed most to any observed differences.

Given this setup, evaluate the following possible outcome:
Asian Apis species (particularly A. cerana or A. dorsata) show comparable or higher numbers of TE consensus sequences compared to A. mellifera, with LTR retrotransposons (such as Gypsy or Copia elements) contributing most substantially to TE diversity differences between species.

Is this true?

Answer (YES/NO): NO